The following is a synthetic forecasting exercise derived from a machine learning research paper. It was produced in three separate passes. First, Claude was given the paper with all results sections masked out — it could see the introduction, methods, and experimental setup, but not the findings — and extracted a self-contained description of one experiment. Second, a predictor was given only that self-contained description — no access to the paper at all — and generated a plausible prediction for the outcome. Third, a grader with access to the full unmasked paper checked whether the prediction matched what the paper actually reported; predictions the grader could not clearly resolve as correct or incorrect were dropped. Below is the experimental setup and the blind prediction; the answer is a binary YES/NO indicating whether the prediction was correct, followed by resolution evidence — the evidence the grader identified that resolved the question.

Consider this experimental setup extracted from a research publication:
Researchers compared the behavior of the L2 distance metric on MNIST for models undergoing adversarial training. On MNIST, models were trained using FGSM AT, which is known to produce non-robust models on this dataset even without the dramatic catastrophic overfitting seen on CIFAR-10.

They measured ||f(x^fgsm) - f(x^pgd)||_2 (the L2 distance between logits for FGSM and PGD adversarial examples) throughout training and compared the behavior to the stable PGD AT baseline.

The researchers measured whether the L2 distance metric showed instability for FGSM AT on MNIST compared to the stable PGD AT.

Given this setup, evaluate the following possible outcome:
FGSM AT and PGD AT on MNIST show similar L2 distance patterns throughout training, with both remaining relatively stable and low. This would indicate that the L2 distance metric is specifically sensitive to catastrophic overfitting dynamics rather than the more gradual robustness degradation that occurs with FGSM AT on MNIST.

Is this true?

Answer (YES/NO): NO